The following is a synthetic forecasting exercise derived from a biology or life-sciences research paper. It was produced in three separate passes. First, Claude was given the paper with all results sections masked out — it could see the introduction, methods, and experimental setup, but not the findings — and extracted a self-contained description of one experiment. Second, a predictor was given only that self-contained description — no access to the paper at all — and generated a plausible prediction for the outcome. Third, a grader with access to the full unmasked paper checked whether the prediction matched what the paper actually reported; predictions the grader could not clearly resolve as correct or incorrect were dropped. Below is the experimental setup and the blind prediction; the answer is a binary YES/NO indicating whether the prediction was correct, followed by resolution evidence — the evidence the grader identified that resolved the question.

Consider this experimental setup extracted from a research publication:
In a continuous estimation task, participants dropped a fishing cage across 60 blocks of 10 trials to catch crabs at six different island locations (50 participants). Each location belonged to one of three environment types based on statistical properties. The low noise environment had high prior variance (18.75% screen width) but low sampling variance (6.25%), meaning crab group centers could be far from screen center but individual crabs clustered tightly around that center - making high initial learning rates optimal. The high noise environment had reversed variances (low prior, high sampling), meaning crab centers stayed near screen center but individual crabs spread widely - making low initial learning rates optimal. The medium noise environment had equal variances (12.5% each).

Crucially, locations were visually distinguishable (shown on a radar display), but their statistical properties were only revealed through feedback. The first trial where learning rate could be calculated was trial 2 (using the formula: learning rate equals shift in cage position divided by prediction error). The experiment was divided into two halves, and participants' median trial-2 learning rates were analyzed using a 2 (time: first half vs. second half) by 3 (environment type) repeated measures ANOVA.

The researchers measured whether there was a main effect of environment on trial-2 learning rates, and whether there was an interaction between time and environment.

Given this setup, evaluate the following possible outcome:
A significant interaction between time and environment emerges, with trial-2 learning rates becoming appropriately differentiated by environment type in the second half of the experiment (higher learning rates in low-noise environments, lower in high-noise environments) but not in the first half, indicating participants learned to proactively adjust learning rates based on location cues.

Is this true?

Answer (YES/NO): NO